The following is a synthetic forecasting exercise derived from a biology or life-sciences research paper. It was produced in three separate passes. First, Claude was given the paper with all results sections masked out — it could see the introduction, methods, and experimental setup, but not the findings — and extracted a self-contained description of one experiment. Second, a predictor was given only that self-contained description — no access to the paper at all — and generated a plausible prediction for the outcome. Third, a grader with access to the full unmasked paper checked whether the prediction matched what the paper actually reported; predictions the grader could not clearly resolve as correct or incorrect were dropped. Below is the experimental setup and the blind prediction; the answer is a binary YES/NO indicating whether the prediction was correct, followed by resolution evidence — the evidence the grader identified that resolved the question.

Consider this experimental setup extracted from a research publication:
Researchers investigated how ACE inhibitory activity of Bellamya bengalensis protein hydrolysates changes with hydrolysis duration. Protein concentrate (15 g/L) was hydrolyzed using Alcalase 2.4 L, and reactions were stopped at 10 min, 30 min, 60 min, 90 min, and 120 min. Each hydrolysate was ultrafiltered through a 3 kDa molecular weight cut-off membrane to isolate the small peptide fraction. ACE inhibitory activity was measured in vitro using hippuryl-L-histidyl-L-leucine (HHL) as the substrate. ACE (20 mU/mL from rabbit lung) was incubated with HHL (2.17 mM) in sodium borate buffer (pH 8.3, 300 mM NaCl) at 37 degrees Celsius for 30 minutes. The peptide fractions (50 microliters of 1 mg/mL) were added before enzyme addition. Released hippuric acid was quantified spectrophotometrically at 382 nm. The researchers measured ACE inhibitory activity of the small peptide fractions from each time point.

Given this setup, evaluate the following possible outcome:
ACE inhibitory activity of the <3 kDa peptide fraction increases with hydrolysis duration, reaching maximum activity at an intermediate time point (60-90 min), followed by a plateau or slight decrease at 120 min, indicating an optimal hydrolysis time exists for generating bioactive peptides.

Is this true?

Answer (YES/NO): NO